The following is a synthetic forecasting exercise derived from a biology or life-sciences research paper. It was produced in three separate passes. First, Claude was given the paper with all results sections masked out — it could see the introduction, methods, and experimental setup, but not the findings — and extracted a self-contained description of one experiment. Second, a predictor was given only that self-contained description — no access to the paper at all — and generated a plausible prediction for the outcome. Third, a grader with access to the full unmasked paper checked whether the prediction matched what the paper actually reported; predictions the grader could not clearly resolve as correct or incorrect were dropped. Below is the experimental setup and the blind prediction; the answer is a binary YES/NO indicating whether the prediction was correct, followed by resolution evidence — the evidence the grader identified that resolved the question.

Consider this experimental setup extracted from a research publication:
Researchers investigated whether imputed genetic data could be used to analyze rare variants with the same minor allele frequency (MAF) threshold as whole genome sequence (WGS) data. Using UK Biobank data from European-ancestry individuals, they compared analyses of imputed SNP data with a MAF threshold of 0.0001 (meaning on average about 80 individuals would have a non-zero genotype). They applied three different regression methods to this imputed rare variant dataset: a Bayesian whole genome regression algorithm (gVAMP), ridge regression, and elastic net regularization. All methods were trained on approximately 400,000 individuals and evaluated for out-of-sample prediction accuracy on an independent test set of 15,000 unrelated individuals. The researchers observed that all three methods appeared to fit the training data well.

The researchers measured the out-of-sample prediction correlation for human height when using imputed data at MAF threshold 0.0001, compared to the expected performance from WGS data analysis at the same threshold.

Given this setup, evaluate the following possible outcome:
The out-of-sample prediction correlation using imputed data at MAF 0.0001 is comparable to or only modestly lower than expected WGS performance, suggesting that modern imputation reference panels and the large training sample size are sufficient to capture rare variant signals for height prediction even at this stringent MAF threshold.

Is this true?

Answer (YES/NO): NO